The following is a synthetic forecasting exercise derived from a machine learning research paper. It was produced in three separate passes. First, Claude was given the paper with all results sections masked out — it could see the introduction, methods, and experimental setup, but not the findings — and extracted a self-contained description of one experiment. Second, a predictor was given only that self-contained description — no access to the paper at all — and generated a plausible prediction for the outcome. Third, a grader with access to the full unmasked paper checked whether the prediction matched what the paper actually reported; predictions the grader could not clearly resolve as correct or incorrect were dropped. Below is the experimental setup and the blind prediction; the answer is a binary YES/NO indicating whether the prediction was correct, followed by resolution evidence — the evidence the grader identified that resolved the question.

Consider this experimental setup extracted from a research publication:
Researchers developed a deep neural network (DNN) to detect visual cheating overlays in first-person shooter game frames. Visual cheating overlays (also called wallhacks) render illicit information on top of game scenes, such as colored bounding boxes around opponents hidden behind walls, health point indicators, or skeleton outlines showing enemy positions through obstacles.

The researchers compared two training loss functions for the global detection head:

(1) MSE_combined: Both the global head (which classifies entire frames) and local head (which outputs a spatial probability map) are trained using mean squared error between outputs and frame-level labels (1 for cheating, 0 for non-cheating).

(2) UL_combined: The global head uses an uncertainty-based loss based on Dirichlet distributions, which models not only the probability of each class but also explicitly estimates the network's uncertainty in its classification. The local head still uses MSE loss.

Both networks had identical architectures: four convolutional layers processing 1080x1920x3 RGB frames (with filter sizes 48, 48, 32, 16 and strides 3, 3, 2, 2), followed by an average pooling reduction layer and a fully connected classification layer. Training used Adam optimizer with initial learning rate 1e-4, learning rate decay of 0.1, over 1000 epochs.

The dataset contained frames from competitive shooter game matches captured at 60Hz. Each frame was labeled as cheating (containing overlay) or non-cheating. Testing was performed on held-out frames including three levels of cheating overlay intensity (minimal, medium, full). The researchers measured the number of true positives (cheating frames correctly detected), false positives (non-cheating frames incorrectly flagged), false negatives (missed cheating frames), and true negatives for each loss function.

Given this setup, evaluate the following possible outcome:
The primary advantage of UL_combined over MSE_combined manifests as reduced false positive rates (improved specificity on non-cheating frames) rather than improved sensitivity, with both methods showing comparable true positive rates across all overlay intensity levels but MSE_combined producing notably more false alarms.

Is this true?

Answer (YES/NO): NO